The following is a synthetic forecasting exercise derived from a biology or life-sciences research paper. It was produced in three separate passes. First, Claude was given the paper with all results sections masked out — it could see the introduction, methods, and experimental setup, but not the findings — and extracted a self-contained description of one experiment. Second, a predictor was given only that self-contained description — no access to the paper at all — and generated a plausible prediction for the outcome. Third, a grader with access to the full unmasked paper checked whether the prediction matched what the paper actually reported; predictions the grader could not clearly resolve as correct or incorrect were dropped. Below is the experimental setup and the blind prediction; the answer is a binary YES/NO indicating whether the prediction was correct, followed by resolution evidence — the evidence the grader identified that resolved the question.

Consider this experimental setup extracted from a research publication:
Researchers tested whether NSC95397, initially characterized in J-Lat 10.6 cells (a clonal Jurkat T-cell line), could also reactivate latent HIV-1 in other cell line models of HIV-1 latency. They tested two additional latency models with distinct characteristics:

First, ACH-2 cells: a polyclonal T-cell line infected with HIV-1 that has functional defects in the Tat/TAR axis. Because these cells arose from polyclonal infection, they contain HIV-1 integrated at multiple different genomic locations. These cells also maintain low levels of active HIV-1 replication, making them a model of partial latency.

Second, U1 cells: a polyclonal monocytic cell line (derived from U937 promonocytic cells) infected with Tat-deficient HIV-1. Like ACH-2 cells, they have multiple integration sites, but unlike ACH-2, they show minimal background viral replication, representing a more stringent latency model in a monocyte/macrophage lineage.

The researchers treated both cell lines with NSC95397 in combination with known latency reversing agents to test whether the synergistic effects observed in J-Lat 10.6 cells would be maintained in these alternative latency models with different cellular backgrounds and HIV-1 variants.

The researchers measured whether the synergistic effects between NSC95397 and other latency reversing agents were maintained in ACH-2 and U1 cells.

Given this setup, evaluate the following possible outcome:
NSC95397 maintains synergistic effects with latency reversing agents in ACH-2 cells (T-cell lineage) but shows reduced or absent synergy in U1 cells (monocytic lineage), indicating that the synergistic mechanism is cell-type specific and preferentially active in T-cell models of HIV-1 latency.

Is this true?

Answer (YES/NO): NO